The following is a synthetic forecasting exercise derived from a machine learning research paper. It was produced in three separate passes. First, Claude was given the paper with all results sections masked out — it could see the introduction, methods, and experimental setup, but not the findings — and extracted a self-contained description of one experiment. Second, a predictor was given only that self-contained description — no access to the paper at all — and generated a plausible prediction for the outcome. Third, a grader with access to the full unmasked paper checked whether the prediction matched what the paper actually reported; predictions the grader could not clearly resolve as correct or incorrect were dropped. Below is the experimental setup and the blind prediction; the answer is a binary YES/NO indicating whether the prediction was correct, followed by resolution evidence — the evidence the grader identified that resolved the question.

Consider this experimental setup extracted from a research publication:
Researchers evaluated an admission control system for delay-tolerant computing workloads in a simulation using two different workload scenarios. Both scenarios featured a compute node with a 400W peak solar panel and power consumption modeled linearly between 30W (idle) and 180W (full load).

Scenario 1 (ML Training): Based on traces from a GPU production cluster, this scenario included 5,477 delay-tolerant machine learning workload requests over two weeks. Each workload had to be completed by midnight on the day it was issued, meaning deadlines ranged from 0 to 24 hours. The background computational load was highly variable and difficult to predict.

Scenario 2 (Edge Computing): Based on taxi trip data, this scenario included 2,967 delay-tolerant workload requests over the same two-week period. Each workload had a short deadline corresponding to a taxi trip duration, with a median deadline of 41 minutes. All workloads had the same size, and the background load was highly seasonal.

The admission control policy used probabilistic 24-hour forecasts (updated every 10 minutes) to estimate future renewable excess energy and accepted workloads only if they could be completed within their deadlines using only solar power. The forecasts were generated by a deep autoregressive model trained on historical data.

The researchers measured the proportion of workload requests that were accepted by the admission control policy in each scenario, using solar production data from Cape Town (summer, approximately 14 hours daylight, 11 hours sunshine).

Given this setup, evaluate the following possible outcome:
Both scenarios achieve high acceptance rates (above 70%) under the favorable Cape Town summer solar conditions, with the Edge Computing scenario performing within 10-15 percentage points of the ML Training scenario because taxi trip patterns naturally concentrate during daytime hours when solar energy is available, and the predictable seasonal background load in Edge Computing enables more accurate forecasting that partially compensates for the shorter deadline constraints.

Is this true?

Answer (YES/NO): NO